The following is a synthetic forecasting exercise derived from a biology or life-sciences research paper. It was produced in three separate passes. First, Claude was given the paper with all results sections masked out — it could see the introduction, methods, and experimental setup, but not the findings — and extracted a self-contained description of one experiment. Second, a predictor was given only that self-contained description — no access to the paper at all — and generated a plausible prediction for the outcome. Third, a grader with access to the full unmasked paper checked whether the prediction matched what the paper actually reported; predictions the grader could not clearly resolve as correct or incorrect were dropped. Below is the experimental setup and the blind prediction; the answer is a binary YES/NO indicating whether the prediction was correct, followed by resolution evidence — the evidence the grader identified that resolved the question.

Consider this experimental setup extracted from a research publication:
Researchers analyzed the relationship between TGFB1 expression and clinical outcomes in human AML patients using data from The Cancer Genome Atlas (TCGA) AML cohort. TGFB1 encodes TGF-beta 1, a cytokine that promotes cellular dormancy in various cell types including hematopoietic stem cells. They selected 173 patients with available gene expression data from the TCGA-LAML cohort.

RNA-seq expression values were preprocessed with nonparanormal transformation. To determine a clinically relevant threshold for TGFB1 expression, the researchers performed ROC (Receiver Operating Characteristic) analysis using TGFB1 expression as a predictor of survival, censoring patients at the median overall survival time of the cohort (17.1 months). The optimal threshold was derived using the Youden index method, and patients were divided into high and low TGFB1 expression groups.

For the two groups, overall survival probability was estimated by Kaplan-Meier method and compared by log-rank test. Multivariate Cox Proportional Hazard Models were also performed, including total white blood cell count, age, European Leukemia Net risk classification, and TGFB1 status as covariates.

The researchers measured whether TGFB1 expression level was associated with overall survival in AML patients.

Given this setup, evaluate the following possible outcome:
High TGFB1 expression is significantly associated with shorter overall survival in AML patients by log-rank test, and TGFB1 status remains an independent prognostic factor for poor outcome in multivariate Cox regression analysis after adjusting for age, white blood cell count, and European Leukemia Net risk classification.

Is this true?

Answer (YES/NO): YES